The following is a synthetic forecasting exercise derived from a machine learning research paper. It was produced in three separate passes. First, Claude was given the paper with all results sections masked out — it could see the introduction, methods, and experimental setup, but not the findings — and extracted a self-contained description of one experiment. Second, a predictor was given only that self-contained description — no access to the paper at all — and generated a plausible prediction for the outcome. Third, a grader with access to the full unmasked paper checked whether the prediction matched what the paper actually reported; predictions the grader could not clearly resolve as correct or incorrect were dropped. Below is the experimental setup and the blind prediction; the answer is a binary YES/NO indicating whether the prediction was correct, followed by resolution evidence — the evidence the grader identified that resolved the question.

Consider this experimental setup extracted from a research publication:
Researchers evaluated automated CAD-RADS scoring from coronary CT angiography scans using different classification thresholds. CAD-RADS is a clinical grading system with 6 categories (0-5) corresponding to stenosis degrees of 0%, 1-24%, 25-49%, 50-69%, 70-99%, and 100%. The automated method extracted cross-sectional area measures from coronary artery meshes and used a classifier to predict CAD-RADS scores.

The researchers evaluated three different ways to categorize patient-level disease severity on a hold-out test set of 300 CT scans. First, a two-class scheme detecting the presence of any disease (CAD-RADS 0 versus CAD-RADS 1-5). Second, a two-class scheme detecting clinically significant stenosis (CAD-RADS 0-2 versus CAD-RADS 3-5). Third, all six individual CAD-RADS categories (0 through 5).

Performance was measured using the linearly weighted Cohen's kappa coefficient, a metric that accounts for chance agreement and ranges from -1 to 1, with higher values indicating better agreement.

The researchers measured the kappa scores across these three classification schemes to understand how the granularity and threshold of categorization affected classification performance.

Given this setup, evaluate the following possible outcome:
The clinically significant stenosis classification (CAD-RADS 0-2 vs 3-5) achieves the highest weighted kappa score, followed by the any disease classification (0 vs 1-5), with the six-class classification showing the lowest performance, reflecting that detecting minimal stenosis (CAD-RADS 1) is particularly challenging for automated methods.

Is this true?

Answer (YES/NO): NO